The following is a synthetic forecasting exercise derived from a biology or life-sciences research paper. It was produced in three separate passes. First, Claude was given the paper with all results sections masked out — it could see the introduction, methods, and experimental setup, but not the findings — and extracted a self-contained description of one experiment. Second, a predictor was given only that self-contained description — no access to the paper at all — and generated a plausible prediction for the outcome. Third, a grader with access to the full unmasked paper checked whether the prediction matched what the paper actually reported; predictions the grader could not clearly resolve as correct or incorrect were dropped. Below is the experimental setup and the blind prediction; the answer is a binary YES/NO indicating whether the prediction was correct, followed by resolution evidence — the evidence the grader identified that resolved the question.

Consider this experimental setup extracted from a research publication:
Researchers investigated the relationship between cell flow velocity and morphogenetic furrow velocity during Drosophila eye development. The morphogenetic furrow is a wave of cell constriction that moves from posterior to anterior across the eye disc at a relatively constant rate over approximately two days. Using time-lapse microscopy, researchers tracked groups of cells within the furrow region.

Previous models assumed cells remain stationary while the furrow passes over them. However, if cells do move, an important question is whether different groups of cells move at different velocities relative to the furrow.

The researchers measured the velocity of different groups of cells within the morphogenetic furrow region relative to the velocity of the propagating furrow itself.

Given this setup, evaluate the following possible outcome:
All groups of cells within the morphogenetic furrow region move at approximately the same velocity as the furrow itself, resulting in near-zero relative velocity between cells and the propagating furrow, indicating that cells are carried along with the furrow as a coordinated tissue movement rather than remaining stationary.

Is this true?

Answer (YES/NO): NO